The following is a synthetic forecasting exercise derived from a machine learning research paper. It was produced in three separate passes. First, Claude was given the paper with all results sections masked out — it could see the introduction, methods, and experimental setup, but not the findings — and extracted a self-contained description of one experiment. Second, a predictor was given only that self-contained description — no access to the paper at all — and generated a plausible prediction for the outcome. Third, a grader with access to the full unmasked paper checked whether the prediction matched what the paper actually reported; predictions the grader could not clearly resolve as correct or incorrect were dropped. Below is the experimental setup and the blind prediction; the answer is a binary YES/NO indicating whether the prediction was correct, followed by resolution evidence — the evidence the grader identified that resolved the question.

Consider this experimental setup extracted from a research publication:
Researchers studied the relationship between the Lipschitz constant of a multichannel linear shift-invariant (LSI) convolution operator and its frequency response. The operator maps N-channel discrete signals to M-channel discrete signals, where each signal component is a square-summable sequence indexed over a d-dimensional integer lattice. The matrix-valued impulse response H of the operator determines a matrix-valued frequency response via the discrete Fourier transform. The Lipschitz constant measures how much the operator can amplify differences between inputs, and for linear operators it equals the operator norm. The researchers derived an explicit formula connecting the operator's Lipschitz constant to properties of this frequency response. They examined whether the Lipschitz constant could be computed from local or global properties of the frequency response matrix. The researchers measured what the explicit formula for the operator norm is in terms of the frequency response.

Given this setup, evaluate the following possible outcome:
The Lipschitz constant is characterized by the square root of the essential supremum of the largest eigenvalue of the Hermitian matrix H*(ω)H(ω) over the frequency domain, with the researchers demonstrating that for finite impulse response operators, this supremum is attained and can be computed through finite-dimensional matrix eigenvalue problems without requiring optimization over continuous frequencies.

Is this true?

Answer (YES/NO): NO